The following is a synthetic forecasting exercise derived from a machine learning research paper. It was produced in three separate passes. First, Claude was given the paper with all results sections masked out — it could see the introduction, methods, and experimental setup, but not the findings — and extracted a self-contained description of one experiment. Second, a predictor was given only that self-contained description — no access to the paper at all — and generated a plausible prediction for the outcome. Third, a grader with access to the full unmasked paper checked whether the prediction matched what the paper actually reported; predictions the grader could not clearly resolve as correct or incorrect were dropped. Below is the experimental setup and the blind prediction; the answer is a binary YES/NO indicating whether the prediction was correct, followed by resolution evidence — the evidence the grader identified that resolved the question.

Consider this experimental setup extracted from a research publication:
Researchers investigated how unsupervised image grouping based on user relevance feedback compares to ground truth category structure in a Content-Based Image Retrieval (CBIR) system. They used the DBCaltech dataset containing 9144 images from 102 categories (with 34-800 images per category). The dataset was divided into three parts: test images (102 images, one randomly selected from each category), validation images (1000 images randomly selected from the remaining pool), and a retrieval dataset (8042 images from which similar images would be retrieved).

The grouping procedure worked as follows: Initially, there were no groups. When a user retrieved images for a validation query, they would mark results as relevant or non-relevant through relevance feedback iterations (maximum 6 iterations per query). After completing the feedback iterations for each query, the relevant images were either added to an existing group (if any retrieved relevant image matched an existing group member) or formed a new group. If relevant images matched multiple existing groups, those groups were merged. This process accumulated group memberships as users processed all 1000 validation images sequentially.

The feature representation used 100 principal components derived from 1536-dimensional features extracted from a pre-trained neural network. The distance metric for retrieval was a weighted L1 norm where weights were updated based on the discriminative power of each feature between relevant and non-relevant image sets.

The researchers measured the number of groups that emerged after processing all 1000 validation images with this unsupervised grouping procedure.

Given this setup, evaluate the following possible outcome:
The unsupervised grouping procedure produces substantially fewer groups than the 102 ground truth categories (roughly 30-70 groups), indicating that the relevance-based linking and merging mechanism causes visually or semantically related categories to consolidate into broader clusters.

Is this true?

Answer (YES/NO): NO